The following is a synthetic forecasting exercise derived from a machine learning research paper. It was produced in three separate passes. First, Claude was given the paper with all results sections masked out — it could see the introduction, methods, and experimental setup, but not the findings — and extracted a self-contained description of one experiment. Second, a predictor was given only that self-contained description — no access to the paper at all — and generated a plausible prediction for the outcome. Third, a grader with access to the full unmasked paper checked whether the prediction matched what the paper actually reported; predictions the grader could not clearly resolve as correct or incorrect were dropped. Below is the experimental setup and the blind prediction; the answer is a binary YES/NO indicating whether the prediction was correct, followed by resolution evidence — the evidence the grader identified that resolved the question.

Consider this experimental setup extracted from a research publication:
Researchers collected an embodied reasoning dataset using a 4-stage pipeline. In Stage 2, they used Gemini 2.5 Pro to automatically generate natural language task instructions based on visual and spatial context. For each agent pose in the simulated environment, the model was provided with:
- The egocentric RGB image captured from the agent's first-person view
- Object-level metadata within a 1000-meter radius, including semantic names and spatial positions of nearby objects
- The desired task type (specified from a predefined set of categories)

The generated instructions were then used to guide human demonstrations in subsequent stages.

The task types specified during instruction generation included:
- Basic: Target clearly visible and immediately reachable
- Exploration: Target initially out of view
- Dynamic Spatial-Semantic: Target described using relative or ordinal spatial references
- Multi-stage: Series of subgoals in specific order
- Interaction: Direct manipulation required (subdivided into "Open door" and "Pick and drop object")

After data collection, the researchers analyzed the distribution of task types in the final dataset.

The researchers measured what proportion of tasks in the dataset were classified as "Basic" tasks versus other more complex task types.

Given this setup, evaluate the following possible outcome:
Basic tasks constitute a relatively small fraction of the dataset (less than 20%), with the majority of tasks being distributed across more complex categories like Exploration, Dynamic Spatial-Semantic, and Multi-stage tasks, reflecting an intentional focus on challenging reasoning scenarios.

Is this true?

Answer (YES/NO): NO